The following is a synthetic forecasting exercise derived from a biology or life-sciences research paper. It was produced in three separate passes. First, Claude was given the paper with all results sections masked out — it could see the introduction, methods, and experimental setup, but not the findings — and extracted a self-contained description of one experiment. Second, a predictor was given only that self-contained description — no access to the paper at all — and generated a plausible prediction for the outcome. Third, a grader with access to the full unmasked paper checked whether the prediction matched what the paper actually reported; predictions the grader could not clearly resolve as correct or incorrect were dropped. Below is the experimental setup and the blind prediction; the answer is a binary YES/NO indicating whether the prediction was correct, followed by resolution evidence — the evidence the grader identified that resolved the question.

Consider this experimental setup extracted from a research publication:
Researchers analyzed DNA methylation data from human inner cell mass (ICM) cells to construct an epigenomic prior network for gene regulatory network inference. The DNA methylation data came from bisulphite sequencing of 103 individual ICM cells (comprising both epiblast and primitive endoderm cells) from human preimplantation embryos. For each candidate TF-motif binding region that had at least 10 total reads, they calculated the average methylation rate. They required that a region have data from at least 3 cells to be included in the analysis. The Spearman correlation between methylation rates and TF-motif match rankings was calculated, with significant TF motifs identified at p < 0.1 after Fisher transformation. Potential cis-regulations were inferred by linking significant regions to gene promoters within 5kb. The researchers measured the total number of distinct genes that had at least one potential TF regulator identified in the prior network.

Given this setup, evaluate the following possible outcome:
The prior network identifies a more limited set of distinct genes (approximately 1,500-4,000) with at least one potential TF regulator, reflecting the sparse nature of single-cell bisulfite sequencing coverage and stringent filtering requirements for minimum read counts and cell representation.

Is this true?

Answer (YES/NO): NO